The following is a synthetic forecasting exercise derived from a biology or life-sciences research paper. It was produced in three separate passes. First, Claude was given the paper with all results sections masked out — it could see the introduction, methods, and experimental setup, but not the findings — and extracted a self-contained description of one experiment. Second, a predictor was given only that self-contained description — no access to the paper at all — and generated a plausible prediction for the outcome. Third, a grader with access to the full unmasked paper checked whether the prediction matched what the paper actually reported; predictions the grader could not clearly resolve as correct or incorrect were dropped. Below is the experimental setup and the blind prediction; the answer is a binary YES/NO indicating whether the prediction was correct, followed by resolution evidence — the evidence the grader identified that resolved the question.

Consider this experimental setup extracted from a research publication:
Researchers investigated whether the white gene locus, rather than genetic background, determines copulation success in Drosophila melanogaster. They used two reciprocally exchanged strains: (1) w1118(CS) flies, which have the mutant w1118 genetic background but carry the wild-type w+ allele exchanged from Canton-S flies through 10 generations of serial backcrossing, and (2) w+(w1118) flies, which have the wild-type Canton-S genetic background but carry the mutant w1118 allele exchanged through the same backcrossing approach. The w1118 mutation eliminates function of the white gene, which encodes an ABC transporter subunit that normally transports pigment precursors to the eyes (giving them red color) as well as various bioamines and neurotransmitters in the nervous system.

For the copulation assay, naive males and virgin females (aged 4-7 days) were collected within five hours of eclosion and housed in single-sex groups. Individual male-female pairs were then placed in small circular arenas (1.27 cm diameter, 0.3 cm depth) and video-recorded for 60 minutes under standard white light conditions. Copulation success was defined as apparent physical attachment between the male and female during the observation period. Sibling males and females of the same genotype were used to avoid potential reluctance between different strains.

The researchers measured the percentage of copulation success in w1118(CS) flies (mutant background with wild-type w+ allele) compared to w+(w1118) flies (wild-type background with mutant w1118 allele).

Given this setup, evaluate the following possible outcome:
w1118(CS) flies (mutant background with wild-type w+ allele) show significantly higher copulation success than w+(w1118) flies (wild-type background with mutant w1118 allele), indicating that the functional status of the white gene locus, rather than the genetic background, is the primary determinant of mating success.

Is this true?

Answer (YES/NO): NO